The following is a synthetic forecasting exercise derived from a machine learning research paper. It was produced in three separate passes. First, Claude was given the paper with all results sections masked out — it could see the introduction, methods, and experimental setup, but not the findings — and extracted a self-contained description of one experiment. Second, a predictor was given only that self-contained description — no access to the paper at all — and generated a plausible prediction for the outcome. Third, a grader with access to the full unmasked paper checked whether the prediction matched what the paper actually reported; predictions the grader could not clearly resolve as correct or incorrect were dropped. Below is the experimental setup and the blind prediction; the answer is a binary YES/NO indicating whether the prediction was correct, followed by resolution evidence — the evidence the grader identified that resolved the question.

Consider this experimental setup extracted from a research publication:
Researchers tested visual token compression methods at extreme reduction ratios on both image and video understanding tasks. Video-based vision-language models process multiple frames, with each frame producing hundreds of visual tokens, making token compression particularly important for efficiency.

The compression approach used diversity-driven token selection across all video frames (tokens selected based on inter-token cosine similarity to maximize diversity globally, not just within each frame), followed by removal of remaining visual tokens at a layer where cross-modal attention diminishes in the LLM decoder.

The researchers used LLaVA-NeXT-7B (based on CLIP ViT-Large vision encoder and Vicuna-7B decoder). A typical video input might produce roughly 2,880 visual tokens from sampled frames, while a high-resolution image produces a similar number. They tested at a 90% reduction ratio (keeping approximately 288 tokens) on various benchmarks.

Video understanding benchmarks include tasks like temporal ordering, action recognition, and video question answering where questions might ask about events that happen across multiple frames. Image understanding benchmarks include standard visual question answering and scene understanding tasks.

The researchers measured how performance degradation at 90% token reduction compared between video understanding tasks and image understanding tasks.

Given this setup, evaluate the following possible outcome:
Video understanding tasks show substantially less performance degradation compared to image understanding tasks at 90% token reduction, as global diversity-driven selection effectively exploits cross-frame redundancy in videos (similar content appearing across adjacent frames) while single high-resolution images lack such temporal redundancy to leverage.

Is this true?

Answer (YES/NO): YES